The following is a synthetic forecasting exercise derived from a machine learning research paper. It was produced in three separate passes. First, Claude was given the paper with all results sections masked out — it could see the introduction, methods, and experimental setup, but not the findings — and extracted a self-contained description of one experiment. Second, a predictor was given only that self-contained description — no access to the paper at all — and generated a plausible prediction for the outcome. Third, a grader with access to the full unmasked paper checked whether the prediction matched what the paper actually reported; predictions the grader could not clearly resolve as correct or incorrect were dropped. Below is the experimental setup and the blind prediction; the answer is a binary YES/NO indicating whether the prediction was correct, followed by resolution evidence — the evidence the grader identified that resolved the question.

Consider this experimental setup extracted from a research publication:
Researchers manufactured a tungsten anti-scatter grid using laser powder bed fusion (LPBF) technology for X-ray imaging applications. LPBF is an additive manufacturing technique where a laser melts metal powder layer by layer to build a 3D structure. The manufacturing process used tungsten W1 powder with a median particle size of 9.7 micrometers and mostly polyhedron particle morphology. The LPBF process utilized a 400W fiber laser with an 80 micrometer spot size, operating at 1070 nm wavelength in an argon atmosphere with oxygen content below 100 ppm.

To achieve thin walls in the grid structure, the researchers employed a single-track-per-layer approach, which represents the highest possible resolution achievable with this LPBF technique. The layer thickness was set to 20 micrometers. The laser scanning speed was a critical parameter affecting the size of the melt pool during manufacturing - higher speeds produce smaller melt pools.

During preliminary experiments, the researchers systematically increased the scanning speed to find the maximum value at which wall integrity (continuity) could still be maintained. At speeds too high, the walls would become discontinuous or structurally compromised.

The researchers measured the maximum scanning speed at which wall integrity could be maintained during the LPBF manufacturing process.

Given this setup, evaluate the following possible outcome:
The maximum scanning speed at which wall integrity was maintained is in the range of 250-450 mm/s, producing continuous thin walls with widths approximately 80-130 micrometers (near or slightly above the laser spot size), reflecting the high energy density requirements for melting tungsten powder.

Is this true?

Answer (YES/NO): NO